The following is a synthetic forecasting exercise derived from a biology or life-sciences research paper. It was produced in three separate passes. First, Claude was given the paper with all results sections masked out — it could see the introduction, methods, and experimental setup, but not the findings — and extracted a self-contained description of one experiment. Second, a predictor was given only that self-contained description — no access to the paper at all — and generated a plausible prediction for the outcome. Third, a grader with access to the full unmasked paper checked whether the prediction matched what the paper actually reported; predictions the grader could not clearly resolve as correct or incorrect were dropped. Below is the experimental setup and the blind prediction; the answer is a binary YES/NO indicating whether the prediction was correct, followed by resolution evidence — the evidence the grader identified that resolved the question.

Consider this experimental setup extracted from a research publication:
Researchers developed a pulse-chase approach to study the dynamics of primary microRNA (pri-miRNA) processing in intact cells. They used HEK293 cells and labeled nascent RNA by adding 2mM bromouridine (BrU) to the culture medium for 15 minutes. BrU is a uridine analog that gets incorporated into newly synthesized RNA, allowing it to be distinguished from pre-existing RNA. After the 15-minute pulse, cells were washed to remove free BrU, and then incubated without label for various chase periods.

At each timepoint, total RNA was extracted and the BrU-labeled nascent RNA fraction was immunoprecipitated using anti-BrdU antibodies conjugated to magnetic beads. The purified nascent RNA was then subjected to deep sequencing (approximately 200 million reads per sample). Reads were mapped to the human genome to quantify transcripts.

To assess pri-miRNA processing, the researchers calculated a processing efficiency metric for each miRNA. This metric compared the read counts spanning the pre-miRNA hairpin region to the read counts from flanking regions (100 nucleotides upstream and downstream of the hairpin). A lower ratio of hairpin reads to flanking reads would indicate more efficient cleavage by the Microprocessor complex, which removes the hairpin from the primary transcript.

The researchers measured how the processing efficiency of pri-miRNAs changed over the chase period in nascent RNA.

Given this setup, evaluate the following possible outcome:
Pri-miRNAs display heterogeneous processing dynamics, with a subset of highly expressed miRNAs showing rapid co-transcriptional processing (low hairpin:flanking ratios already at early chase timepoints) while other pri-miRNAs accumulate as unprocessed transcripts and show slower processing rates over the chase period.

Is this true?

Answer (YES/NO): YES